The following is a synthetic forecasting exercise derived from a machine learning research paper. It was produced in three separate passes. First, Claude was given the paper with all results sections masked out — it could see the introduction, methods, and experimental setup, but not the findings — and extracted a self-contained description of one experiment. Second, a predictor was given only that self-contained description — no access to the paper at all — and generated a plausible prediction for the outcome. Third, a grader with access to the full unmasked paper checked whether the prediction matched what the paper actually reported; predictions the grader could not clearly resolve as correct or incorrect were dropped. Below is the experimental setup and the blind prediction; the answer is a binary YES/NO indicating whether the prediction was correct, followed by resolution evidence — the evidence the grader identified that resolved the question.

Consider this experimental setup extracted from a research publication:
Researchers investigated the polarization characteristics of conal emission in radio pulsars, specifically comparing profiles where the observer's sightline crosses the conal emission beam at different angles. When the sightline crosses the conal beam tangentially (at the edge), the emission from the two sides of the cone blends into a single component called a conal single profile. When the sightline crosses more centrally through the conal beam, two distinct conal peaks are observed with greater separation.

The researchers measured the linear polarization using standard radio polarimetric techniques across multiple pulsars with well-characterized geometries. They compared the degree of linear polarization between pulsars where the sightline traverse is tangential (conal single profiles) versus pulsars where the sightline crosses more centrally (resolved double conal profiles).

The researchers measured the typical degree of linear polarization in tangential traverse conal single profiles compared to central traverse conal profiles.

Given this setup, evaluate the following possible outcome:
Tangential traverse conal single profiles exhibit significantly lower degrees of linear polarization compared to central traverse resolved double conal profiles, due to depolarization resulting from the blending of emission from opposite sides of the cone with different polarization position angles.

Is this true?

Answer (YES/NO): YES